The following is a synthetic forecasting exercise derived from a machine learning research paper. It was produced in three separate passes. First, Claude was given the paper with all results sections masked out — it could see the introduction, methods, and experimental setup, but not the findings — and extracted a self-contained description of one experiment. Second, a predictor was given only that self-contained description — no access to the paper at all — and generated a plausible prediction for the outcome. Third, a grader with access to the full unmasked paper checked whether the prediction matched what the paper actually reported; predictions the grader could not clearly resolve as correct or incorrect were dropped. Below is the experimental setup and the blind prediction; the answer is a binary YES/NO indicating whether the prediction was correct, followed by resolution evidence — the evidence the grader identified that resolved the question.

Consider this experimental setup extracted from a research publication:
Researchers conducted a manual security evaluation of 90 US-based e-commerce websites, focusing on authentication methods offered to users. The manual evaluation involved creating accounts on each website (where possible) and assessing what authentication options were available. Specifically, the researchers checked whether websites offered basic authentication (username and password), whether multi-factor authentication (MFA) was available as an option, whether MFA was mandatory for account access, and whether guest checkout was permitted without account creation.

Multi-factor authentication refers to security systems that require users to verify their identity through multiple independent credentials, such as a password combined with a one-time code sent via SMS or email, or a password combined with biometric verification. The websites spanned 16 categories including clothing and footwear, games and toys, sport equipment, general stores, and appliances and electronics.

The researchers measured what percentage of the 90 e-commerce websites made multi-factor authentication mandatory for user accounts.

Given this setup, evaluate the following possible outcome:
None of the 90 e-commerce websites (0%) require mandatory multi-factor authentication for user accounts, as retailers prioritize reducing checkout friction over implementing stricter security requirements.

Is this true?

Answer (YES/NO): YES